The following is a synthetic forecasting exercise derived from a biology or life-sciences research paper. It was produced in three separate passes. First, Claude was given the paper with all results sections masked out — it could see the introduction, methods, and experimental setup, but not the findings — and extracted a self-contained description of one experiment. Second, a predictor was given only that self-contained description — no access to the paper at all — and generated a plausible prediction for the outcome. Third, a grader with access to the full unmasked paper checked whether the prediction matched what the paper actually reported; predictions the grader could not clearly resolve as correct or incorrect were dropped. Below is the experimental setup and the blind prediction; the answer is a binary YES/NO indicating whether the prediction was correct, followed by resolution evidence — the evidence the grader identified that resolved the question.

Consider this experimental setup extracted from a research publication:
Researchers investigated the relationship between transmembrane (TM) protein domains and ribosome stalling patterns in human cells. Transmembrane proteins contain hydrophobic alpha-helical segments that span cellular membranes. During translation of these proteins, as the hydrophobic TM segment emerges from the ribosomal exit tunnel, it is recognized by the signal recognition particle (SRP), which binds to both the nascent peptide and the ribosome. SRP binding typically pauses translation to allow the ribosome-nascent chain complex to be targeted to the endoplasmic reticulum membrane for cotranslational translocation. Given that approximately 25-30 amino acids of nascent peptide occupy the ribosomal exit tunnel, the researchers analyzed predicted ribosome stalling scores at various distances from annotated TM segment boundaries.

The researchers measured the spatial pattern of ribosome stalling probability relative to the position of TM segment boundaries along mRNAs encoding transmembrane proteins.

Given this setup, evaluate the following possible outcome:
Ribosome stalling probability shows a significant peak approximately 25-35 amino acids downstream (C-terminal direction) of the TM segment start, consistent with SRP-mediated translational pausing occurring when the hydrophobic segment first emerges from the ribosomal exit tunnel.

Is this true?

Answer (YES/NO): NO